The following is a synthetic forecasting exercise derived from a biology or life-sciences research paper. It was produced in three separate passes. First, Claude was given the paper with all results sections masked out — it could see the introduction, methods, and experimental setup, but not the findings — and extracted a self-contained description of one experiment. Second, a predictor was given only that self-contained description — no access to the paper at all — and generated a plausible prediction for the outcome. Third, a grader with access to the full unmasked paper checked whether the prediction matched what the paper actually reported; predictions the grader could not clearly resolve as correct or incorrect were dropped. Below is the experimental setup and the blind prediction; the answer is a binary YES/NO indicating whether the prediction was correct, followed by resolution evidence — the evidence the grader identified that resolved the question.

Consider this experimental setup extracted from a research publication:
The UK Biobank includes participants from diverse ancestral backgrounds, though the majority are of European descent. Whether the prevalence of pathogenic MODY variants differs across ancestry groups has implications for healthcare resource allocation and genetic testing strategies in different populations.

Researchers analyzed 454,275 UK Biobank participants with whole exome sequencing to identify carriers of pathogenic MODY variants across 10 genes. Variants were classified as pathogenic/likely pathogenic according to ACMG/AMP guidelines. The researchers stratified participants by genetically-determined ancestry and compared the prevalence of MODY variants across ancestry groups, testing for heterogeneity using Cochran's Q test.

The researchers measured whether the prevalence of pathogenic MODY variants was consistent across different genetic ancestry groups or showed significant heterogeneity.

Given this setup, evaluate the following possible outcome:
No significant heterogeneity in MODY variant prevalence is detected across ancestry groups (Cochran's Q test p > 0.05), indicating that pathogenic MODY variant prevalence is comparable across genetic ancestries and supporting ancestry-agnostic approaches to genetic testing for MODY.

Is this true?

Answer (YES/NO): NO